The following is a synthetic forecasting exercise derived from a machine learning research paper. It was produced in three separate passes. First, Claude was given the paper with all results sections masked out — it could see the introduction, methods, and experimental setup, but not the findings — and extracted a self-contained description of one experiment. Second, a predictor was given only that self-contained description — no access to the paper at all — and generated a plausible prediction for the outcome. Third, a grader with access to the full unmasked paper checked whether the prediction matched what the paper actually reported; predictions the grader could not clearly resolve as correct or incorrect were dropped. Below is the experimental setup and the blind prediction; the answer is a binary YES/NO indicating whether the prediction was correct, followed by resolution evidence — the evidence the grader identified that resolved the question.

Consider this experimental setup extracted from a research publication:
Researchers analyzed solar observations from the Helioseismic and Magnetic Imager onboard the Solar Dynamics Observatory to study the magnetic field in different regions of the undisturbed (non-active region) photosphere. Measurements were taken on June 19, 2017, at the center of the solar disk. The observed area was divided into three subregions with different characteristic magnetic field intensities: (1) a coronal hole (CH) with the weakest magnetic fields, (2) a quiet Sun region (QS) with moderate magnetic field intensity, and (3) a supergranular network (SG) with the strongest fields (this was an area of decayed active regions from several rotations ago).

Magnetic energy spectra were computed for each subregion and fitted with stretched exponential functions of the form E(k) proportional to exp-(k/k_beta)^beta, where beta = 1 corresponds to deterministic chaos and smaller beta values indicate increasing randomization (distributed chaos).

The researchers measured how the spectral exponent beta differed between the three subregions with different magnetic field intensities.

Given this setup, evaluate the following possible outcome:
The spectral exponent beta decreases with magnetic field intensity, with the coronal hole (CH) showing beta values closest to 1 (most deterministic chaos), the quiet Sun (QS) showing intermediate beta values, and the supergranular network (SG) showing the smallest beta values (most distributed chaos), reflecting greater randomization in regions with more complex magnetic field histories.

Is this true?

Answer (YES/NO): YES